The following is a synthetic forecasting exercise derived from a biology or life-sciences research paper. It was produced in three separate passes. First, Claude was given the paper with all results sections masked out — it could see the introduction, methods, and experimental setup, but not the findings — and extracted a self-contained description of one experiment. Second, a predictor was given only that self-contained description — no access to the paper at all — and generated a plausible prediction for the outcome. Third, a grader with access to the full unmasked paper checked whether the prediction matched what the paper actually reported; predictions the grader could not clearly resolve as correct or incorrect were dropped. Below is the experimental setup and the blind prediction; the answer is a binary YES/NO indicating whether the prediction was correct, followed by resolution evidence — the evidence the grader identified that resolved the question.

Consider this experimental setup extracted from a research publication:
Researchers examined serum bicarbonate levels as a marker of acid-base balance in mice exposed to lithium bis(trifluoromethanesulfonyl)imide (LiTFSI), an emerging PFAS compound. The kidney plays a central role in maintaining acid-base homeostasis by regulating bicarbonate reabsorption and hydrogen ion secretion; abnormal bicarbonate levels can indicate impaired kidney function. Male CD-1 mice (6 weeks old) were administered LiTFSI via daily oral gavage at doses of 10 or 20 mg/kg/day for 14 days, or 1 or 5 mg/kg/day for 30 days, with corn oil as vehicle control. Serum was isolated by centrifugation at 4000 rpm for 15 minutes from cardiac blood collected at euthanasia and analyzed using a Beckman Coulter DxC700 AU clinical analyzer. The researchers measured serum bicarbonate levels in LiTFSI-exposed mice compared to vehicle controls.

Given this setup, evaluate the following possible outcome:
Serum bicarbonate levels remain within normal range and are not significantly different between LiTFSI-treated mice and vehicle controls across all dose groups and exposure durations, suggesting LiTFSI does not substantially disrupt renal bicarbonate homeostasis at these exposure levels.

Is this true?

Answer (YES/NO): NO